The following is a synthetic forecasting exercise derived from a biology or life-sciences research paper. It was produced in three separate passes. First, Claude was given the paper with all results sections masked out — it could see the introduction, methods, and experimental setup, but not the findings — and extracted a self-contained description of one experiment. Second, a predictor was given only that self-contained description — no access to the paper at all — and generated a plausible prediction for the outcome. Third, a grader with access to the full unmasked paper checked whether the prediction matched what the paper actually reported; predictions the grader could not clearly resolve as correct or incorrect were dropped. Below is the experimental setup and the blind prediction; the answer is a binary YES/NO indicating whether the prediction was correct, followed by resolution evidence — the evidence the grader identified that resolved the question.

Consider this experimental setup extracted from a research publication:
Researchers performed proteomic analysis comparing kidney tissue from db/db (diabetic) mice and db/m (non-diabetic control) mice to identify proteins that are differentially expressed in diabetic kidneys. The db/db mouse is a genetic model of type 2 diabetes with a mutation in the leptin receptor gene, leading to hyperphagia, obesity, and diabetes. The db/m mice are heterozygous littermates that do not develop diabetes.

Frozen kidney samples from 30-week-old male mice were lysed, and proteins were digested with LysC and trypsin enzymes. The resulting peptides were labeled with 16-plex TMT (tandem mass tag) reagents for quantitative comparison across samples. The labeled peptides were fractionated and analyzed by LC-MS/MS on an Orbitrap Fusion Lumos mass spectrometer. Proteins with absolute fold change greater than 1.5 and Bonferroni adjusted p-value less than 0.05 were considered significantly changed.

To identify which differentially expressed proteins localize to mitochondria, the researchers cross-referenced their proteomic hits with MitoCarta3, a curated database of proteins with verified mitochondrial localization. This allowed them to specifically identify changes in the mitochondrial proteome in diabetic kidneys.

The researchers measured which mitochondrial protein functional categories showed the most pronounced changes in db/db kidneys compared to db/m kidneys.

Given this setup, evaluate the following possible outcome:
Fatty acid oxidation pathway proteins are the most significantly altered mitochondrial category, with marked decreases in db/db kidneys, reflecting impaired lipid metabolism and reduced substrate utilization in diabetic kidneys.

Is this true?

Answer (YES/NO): YES